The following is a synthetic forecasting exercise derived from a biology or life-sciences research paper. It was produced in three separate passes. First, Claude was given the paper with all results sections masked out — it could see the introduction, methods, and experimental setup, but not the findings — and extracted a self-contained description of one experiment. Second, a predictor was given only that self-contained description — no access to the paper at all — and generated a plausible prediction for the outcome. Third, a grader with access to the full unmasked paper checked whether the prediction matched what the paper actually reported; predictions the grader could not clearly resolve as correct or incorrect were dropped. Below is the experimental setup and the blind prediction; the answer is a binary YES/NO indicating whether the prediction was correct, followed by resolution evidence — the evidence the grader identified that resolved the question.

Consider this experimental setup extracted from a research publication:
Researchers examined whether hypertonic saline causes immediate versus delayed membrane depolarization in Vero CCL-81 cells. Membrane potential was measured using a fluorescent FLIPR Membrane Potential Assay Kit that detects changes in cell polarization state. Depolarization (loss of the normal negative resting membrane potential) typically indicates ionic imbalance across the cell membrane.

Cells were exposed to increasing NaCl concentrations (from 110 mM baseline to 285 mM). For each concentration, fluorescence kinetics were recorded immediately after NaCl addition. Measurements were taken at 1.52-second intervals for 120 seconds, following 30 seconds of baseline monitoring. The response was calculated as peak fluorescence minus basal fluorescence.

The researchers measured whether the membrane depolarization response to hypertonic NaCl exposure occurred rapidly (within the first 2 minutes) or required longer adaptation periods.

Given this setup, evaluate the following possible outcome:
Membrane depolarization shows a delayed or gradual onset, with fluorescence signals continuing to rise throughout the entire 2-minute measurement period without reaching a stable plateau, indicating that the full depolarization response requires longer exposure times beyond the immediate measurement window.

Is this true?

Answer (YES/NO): NO